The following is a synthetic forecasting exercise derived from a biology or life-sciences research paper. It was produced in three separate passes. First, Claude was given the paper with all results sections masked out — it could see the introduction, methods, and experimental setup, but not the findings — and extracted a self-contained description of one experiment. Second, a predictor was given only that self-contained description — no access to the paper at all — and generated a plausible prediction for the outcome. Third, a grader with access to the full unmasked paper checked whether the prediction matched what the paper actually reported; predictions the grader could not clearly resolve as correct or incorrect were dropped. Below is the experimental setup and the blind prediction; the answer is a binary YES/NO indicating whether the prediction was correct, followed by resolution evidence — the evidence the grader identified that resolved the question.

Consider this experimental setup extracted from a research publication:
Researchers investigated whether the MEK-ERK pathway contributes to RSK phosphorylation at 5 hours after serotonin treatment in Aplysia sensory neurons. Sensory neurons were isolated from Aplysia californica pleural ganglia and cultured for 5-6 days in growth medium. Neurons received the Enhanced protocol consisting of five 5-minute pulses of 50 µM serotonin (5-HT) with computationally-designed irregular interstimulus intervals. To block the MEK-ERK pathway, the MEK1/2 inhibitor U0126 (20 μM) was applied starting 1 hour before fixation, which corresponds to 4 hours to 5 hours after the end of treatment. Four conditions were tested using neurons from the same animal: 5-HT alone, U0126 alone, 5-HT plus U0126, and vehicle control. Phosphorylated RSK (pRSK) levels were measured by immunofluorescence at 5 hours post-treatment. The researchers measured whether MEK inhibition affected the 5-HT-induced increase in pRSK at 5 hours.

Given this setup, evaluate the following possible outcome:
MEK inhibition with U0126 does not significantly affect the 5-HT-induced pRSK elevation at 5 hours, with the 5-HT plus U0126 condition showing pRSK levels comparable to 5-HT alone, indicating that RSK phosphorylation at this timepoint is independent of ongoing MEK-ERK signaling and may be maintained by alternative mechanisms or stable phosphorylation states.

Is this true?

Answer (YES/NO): YES